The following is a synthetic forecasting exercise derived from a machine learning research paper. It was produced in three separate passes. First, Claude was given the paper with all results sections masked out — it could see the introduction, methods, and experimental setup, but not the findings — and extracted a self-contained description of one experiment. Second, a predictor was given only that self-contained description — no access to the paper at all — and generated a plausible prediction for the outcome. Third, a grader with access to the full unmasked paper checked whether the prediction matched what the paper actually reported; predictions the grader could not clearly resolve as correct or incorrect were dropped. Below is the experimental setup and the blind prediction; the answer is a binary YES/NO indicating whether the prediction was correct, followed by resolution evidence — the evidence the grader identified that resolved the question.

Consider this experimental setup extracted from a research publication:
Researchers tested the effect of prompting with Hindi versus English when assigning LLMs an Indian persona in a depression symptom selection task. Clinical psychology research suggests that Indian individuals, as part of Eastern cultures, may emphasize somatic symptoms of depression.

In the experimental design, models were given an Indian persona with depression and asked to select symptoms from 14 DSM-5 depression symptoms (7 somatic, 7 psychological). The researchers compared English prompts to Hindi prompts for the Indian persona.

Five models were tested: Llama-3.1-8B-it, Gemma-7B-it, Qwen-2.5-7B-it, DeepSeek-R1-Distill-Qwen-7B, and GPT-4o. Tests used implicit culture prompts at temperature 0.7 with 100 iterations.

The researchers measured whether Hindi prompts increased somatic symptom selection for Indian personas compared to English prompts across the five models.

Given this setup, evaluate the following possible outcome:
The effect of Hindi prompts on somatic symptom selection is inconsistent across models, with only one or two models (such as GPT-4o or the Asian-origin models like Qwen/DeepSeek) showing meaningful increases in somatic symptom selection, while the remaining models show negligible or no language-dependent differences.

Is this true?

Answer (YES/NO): NO